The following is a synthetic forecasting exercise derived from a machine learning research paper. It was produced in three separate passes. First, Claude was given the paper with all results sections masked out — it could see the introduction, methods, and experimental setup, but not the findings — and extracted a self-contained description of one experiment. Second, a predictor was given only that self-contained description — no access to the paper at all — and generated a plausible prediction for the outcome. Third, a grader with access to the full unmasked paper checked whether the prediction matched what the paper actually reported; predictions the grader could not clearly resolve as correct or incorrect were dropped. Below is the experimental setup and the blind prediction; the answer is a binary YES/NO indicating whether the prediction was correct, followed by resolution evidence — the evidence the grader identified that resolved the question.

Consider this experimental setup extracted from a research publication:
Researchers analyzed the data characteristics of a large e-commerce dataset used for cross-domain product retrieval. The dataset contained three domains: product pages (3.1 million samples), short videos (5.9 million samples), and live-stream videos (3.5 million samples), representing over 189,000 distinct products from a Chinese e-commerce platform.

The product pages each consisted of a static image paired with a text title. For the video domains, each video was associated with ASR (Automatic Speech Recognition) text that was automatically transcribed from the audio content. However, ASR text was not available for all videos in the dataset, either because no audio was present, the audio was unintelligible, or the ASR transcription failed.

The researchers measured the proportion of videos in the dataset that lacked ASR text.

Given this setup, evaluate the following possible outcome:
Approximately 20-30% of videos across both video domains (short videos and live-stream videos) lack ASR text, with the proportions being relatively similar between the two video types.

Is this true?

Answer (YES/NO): NO